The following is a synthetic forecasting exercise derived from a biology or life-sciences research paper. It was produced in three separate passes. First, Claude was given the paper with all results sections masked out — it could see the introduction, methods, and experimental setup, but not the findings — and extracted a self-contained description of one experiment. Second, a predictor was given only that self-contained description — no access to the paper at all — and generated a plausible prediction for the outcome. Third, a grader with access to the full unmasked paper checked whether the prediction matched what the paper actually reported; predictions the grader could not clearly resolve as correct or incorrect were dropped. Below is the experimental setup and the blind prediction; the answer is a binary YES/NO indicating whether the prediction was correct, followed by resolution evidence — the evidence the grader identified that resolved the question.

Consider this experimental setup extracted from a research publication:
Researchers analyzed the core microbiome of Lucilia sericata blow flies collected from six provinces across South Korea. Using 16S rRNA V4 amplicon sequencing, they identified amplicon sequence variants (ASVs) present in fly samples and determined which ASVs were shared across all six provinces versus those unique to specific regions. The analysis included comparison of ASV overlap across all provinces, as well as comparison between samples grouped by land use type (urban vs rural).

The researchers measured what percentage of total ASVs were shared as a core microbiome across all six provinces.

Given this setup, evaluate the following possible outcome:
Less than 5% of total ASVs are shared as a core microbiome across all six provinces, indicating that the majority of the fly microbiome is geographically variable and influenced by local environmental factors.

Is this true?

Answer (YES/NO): YES